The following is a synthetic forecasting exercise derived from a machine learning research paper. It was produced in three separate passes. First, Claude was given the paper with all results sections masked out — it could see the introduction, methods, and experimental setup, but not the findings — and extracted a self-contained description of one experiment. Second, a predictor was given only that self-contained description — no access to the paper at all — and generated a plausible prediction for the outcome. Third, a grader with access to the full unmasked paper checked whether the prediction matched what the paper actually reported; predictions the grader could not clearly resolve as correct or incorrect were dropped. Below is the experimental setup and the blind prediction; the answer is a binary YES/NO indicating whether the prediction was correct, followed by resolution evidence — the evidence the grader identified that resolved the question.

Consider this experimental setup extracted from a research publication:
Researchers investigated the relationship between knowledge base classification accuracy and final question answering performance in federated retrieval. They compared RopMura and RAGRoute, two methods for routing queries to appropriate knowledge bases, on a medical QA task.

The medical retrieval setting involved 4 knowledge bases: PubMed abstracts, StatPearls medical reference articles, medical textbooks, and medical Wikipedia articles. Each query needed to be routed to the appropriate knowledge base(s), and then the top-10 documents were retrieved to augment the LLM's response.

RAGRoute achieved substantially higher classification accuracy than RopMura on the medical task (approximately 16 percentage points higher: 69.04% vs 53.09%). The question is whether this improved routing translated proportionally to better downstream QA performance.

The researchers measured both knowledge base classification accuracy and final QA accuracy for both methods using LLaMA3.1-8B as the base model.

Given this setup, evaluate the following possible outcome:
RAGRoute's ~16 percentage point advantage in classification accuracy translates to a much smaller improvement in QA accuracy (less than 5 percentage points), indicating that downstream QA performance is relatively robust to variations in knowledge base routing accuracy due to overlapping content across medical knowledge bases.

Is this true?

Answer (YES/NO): NO